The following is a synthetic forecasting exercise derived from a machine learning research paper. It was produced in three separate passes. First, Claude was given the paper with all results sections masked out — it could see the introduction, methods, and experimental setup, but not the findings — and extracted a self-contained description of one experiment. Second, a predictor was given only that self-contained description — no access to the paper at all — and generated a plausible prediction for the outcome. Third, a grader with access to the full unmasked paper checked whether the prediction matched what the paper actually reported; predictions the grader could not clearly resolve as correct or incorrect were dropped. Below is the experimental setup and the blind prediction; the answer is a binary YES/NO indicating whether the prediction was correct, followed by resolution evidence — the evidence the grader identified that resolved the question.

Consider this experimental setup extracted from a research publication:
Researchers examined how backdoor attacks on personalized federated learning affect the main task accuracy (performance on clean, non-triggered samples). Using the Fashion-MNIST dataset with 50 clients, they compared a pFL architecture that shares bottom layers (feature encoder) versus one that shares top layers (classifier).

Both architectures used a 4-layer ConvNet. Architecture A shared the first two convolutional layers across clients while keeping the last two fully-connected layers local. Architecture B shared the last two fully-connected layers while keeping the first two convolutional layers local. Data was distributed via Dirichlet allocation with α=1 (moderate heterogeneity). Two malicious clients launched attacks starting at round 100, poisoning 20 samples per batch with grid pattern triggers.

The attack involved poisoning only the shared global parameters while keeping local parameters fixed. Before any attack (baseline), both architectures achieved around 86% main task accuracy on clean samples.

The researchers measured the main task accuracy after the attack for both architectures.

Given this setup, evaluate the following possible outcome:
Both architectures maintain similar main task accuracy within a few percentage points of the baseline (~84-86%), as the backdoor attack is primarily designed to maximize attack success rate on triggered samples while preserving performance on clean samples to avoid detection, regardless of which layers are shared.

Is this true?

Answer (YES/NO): NO